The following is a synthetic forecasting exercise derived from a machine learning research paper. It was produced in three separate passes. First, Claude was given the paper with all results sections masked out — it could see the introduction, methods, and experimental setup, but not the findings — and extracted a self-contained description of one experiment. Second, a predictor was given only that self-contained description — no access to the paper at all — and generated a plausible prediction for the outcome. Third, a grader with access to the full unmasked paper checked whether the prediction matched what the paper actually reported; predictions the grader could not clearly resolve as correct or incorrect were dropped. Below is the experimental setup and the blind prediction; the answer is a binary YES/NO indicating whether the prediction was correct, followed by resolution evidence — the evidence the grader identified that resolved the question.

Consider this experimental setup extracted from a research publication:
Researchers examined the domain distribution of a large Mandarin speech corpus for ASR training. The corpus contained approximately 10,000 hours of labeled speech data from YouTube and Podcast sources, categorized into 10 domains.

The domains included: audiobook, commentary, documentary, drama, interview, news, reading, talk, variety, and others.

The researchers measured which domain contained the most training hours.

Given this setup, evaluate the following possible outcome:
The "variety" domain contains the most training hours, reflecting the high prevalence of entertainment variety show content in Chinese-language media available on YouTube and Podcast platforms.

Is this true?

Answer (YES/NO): NO